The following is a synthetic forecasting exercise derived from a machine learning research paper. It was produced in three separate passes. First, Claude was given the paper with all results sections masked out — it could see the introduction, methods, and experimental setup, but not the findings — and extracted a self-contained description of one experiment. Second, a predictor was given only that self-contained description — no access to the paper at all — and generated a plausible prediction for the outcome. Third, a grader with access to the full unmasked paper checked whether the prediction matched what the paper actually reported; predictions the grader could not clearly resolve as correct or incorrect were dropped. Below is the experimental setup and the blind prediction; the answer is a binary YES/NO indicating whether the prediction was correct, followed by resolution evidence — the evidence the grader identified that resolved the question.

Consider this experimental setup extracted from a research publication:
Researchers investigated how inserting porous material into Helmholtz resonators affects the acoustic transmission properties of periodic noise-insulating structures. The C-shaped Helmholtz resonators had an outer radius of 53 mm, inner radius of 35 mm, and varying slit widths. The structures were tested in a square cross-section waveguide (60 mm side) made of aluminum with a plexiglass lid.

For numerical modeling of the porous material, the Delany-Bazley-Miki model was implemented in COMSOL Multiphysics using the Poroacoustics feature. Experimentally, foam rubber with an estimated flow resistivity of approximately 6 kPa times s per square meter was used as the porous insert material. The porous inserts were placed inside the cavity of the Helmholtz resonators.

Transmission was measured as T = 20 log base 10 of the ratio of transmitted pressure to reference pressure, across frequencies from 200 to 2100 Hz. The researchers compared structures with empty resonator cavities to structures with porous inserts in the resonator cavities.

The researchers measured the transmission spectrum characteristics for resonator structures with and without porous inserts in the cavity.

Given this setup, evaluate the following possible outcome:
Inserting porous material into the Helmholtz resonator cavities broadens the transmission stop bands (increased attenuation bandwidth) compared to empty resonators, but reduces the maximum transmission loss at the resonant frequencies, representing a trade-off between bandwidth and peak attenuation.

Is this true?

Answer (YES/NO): NO